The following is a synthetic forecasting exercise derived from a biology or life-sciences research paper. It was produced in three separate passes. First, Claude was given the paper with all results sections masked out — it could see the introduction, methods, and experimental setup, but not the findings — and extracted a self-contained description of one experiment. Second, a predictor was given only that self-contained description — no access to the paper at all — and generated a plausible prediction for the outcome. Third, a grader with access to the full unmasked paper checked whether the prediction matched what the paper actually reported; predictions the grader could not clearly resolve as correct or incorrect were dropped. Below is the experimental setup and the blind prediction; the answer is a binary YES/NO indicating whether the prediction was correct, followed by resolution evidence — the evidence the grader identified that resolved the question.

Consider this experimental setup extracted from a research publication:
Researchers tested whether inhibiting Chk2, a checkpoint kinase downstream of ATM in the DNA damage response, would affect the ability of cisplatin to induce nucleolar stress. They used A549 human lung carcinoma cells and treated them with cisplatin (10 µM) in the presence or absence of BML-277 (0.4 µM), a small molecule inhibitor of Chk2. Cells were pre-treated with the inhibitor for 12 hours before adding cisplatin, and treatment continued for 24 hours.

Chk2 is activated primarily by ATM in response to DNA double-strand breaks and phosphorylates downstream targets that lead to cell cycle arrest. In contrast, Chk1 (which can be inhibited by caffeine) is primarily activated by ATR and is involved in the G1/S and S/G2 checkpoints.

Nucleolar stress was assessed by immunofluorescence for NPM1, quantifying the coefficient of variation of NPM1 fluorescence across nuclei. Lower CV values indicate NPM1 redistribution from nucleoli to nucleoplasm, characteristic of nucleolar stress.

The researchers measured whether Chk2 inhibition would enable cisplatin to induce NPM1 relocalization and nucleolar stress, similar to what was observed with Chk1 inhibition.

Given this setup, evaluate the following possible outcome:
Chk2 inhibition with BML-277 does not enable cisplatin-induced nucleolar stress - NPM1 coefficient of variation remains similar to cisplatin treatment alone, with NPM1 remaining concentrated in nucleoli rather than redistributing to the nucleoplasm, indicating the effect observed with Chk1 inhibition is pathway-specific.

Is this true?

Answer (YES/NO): YES